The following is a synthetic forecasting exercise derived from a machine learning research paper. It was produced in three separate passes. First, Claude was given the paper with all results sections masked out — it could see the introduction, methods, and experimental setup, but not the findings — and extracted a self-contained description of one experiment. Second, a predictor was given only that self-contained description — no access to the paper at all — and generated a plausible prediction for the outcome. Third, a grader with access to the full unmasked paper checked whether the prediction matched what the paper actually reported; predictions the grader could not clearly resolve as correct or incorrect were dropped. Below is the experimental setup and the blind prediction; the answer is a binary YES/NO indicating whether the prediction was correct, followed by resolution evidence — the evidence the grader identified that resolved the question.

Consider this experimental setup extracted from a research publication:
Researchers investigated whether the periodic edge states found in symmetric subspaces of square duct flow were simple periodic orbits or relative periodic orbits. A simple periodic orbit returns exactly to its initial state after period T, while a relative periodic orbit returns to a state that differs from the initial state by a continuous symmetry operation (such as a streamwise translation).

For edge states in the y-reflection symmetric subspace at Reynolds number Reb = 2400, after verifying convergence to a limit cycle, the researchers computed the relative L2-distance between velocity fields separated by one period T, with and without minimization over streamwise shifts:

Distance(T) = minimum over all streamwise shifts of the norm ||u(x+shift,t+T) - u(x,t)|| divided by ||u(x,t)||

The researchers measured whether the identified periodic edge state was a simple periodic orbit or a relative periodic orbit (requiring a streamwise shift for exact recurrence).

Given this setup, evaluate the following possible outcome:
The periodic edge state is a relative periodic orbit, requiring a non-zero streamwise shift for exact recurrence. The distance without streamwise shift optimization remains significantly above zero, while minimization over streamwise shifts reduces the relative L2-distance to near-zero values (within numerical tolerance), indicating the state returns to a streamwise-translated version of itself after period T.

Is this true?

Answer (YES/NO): YES